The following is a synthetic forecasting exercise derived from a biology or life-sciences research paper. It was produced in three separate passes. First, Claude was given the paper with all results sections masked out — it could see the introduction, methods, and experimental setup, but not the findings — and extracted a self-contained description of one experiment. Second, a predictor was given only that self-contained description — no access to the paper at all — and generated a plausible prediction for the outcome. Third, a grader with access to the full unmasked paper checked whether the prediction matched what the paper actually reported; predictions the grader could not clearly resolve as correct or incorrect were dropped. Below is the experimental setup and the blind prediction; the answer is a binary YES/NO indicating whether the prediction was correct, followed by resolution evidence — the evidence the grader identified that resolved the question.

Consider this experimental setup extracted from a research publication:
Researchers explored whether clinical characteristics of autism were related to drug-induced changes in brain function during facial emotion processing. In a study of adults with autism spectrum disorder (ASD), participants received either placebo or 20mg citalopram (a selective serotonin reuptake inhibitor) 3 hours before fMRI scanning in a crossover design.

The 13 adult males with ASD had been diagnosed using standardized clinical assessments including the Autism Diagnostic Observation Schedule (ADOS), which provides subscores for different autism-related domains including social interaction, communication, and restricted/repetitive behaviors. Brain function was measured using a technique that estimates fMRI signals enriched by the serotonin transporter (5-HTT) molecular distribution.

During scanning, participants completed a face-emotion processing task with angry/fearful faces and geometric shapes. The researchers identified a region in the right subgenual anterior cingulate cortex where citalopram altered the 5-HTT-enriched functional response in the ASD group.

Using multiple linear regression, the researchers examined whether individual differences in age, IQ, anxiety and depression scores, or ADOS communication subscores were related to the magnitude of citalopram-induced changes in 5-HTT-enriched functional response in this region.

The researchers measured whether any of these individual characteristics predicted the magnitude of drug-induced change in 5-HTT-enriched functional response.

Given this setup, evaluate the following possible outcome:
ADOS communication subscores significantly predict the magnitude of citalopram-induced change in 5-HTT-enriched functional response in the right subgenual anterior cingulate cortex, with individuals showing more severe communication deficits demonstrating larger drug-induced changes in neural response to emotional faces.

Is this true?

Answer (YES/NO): NO